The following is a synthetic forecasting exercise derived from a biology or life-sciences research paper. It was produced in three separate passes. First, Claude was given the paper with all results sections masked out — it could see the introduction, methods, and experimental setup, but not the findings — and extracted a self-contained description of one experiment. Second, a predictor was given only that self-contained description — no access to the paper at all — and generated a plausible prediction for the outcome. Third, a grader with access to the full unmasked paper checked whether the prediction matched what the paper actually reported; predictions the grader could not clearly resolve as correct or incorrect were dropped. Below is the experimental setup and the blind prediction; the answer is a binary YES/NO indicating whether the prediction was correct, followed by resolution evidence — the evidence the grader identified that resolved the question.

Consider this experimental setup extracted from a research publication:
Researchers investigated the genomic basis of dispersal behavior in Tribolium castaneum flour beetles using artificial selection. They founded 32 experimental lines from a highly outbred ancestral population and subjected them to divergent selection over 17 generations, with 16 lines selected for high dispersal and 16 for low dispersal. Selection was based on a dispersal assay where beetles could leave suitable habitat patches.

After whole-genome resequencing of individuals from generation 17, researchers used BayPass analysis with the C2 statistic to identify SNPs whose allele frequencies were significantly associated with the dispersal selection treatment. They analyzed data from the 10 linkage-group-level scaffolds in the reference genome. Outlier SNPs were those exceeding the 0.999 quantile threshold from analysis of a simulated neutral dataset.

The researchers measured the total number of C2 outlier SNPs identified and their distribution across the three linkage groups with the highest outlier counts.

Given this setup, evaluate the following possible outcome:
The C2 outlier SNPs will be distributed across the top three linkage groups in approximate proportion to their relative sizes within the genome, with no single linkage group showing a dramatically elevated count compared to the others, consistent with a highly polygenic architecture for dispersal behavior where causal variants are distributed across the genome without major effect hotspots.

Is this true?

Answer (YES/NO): NO